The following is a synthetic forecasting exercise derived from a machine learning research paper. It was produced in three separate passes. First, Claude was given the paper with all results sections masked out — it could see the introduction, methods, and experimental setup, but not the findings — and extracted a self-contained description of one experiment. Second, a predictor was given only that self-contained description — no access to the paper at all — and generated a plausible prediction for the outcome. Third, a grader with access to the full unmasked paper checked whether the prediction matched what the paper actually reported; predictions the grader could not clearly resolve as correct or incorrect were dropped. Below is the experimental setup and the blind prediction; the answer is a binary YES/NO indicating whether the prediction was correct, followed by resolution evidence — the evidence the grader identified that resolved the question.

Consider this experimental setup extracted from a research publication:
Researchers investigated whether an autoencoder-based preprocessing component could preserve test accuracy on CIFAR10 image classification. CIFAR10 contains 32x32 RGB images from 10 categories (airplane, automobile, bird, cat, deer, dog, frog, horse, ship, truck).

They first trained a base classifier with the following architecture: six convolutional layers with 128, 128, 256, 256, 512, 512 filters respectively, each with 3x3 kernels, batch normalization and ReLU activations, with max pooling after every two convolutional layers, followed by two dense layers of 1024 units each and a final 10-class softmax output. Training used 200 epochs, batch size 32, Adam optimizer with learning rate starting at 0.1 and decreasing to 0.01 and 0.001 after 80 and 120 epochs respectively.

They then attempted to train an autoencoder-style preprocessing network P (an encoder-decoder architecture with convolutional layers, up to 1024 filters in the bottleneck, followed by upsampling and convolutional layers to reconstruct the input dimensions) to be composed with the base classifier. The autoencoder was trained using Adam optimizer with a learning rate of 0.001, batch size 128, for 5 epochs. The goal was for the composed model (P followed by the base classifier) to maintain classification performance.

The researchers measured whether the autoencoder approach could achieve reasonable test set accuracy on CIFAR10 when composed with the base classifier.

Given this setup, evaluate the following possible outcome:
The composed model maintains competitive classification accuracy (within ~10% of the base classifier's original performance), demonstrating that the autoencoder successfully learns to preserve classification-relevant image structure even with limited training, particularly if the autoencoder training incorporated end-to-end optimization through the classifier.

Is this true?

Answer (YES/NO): NO